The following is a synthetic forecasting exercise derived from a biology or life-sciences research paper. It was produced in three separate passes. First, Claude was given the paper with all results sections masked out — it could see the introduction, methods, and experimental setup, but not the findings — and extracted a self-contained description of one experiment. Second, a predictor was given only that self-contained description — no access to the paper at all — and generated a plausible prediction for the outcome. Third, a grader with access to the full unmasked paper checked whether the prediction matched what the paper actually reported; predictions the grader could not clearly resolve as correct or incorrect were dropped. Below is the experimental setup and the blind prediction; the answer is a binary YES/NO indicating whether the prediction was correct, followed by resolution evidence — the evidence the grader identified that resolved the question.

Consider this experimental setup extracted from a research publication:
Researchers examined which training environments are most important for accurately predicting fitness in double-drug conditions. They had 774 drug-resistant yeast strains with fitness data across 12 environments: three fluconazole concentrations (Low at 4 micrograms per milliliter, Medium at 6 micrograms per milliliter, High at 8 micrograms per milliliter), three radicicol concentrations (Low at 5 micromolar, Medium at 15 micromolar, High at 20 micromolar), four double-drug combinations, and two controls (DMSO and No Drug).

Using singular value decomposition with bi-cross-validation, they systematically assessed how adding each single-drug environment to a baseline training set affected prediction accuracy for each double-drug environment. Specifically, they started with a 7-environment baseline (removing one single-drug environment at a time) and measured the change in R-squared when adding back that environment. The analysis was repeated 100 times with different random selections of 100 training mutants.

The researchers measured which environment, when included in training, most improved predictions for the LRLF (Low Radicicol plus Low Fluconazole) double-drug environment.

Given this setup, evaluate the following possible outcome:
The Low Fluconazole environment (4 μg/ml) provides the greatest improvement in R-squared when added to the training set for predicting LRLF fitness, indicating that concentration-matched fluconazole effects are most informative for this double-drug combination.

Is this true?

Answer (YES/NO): YES